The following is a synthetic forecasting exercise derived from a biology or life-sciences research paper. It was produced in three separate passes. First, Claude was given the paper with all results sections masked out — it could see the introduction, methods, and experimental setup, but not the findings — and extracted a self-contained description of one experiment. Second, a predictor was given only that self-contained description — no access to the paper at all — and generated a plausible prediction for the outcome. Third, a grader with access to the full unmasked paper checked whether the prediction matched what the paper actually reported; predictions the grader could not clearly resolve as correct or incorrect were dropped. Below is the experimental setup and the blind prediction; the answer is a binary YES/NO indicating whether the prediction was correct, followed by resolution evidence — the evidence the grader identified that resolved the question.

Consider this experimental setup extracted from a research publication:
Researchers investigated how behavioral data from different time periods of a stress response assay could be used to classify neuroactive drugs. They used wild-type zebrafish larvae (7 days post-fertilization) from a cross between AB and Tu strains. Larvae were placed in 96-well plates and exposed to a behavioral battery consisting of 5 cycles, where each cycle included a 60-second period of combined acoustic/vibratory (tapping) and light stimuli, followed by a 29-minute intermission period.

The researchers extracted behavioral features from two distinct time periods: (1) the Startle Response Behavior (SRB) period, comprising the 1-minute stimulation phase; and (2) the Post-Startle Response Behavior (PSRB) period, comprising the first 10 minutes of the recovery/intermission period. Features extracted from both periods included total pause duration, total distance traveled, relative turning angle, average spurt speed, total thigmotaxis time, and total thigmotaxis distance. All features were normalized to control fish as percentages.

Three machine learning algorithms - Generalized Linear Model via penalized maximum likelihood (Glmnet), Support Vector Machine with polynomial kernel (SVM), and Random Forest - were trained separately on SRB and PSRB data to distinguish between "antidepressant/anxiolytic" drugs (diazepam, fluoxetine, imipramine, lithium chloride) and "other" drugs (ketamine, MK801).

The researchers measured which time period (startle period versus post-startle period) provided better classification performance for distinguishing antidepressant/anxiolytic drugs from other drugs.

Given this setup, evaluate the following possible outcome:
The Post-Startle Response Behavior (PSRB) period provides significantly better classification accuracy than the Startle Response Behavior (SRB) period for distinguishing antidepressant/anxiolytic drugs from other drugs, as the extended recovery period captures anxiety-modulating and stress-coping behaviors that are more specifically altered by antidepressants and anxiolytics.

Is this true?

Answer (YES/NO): NO